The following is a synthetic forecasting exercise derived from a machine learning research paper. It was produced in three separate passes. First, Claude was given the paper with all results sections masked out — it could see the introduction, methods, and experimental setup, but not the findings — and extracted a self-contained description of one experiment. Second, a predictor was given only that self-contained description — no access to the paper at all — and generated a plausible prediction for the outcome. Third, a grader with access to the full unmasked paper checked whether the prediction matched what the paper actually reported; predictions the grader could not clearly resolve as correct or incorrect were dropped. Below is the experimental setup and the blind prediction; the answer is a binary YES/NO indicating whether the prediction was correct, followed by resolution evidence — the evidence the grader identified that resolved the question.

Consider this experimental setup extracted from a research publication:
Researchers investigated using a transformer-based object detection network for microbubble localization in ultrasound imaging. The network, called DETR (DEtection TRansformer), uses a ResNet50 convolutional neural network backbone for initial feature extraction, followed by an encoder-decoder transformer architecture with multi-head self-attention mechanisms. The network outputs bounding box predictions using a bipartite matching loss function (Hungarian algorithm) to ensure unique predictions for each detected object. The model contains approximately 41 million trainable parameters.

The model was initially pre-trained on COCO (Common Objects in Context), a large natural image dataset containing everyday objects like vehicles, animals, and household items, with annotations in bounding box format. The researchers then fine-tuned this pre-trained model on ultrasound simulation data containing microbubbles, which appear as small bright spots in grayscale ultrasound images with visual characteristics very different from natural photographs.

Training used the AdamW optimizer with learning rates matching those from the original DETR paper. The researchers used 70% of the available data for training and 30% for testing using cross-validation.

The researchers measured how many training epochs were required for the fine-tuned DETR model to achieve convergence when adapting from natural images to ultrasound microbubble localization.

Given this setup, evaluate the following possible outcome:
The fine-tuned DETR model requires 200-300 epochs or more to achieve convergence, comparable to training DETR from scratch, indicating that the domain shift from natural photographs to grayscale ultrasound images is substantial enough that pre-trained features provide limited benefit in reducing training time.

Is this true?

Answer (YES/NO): YES